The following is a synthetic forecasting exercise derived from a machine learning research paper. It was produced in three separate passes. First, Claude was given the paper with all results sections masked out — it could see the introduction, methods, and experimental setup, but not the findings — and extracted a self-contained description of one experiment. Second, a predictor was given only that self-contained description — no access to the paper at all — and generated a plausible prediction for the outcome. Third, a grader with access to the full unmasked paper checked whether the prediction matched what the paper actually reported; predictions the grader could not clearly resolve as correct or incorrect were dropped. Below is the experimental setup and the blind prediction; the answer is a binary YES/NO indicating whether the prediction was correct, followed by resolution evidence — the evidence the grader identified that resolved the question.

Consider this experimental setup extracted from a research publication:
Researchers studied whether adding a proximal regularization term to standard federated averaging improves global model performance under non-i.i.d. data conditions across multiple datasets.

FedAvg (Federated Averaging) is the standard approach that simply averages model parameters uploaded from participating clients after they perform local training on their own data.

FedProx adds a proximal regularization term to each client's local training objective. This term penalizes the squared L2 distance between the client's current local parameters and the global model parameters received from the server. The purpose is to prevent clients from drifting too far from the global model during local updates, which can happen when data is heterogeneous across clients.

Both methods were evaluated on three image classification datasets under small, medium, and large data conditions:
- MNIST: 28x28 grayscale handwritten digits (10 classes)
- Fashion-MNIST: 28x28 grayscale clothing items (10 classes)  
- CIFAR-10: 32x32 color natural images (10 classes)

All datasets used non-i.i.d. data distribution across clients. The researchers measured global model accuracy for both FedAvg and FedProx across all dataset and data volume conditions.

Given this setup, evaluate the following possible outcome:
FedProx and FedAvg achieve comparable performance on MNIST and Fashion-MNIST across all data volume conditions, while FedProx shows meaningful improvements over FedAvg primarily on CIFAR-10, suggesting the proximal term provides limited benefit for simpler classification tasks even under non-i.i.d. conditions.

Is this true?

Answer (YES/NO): NO